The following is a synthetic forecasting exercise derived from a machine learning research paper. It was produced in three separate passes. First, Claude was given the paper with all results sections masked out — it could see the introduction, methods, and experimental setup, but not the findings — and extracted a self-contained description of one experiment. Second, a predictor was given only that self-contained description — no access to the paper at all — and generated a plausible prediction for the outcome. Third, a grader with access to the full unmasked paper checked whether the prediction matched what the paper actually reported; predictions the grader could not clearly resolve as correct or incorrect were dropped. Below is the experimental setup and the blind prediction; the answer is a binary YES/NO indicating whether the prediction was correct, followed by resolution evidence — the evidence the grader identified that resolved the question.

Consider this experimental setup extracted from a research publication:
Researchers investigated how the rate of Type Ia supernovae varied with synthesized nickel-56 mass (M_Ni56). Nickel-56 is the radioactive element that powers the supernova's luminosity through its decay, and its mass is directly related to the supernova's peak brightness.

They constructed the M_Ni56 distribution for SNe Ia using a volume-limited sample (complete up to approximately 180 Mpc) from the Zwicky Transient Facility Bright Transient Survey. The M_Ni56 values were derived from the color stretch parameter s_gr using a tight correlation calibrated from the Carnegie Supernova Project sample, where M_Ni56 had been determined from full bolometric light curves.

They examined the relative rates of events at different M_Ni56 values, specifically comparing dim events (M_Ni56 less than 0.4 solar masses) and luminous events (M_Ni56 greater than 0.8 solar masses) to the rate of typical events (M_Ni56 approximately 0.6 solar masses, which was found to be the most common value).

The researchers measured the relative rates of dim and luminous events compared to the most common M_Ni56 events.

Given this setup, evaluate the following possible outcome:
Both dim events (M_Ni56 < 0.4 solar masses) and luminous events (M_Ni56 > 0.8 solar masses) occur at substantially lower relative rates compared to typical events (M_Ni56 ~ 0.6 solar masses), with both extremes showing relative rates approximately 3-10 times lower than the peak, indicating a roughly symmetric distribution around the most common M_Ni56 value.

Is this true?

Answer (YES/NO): YES